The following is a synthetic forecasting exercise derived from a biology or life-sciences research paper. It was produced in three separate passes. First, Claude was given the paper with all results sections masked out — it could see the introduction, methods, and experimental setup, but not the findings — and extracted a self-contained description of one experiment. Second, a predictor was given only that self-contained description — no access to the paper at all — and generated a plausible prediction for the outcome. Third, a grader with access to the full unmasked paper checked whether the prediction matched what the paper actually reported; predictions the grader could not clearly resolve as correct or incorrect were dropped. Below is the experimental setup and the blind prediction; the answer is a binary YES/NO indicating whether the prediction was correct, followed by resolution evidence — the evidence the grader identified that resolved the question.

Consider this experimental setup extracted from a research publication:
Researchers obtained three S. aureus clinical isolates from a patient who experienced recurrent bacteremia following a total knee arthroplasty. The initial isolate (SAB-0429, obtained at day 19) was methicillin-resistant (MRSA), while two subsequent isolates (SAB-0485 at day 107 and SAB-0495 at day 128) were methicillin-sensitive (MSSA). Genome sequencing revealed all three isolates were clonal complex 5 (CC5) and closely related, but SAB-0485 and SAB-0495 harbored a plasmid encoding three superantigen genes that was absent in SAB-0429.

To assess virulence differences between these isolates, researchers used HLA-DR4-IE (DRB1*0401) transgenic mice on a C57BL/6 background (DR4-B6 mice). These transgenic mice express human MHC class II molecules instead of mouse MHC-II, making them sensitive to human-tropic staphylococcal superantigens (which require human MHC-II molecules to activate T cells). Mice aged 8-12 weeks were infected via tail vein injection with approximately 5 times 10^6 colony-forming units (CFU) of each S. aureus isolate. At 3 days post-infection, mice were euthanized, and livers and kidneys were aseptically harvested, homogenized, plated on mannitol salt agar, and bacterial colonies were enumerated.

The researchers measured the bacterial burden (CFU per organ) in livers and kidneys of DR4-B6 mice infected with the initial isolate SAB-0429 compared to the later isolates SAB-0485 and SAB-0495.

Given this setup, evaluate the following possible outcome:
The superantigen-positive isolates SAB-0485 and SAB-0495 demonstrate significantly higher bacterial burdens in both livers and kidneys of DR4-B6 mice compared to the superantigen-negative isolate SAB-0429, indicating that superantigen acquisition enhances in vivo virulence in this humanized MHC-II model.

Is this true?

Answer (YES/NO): NO